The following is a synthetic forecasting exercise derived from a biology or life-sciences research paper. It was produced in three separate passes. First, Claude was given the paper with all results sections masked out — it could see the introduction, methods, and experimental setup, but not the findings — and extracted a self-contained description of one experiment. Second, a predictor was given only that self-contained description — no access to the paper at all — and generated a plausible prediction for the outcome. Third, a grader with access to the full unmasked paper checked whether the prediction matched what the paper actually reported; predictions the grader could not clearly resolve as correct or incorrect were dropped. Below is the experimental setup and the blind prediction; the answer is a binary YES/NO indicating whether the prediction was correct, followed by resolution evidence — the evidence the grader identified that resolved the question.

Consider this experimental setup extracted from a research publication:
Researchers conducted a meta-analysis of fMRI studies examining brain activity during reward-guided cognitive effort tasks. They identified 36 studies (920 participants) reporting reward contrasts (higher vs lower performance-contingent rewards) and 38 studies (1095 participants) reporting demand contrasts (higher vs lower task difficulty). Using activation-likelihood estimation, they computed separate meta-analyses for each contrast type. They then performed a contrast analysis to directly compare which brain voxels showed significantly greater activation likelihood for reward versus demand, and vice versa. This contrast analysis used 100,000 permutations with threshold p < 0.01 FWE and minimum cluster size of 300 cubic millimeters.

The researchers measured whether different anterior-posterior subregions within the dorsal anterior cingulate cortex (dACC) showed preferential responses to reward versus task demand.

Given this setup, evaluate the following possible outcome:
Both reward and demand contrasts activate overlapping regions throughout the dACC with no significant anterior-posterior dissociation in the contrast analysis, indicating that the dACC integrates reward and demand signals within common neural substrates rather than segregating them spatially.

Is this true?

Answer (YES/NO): NO